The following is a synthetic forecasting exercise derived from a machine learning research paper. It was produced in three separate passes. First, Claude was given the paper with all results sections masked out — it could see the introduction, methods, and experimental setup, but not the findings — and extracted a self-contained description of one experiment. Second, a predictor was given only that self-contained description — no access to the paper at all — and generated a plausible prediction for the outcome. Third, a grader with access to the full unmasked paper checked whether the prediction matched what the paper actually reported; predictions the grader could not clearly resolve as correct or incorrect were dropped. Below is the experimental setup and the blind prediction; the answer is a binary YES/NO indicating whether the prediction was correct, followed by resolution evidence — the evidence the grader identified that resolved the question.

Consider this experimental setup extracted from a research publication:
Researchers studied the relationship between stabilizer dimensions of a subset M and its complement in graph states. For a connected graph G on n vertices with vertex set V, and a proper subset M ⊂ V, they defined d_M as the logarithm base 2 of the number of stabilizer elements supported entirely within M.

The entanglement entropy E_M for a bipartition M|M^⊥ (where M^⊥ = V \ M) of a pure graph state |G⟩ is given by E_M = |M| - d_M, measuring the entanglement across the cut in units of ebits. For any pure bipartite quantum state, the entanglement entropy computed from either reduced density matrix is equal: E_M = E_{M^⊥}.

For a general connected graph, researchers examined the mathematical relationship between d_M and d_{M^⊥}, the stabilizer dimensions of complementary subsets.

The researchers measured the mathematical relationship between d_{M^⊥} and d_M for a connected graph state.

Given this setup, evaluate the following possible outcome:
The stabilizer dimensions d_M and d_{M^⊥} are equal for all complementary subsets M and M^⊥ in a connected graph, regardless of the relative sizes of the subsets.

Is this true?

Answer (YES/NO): NO